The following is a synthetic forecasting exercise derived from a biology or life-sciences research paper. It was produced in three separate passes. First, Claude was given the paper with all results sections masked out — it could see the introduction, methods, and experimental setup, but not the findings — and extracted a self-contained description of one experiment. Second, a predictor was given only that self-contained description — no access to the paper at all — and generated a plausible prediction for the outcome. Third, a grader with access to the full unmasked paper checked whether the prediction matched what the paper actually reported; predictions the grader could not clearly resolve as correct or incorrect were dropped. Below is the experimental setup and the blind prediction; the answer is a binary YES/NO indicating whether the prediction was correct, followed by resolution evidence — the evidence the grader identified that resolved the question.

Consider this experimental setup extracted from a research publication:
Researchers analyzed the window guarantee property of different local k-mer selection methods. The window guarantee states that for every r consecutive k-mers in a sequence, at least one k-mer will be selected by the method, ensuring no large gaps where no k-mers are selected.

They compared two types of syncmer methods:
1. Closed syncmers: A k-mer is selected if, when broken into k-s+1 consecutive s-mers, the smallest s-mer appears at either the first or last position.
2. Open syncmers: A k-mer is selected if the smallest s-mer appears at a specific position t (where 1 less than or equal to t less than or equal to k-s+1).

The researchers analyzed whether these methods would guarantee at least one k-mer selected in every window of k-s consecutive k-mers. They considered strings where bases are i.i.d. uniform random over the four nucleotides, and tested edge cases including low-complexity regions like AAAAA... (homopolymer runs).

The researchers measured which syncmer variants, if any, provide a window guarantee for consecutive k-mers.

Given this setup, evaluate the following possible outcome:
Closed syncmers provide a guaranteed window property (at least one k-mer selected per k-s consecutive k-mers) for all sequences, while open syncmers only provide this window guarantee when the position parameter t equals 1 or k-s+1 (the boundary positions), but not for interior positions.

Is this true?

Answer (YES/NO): NO